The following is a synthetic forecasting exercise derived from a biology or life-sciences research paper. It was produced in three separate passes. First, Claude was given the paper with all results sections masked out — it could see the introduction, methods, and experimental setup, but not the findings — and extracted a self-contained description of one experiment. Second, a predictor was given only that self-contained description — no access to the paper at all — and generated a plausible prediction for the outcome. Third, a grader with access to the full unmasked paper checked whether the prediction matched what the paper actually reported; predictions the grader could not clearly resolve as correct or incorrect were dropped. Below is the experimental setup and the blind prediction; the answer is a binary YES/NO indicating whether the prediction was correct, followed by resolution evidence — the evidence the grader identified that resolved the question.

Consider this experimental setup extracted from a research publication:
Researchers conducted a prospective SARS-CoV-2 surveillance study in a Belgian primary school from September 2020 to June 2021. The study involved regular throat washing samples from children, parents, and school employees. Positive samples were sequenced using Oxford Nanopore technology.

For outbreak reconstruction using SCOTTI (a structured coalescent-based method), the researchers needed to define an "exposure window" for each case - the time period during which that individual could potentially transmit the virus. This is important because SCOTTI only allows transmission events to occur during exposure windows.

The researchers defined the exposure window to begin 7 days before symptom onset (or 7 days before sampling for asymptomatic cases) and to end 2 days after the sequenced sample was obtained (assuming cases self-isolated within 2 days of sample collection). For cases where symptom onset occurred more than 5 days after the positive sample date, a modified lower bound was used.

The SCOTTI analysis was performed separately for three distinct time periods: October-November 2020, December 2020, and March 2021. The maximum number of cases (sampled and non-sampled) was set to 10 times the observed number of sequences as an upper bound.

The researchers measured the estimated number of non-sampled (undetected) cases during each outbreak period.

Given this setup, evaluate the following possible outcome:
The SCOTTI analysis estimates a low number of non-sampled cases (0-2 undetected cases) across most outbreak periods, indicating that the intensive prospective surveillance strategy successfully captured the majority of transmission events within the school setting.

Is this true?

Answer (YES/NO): NO